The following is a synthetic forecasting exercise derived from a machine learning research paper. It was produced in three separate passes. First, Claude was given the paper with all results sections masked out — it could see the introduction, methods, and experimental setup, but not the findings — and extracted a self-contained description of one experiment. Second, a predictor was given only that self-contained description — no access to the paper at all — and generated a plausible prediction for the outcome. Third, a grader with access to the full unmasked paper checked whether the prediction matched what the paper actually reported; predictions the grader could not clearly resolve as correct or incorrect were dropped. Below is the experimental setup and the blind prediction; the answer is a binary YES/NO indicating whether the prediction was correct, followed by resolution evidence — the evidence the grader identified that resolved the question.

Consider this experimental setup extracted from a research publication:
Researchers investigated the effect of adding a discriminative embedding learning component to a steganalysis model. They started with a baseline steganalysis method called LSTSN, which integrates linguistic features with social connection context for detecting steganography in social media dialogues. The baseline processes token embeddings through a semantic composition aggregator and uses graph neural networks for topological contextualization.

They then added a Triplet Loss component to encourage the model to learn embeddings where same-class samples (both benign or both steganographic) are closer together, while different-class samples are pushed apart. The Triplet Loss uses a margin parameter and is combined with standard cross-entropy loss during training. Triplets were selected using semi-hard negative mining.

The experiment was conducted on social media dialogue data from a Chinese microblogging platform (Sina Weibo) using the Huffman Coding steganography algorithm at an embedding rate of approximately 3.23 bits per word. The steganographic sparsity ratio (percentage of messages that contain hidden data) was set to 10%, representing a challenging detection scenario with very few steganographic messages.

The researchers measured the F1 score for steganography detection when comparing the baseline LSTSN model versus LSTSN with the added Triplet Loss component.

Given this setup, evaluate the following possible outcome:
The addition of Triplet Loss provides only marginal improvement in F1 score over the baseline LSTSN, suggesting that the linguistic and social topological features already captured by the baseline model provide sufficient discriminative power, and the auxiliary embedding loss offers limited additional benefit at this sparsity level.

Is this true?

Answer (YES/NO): NO